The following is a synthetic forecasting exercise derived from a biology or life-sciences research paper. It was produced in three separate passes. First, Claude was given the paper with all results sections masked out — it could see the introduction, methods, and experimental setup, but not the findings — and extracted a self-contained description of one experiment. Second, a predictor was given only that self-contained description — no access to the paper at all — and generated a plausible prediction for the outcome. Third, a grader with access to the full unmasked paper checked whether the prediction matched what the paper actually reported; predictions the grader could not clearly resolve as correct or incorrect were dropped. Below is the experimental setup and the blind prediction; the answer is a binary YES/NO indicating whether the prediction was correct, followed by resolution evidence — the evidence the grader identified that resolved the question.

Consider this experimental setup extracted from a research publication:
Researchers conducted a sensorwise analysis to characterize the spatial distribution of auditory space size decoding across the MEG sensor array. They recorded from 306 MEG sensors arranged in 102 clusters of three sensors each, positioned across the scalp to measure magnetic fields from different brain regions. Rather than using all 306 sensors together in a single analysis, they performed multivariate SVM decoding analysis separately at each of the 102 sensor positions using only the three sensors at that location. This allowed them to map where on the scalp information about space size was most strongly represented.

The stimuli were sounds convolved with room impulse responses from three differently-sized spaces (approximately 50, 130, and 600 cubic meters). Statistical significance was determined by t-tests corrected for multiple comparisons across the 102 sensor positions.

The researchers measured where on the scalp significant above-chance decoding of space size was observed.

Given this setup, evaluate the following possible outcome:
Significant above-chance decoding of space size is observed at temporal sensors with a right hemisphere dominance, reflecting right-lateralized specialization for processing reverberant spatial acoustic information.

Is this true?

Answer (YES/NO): NO